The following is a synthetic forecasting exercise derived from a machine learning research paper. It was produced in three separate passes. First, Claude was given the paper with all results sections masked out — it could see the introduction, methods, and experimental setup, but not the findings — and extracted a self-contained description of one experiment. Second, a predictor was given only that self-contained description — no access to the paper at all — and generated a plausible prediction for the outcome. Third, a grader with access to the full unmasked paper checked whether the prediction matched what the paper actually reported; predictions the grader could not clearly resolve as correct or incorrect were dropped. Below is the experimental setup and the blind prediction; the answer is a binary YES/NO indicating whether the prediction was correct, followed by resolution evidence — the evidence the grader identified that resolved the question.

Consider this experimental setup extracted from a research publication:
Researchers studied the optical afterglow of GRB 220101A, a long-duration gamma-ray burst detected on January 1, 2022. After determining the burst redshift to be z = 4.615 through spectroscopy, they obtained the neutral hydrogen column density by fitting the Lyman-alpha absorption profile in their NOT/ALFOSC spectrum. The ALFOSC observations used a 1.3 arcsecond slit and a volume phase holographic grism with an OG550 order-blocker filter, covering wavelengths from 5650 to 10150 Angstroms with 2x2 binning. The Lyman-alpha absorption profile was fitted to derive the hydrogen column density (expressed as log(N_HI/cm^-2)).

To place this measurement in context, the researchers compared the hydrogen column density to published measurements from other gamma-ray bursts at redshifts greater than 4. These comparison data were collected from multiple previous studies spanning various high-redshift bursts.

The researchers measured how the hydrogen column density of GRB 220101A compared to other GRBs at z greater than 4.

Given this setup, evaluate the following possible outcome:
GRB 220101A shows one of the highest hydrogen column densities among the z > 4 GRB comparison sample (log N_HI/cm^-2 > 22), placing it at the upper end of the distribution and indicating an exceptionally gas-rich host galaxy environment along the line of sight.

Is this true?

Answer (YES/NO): NO